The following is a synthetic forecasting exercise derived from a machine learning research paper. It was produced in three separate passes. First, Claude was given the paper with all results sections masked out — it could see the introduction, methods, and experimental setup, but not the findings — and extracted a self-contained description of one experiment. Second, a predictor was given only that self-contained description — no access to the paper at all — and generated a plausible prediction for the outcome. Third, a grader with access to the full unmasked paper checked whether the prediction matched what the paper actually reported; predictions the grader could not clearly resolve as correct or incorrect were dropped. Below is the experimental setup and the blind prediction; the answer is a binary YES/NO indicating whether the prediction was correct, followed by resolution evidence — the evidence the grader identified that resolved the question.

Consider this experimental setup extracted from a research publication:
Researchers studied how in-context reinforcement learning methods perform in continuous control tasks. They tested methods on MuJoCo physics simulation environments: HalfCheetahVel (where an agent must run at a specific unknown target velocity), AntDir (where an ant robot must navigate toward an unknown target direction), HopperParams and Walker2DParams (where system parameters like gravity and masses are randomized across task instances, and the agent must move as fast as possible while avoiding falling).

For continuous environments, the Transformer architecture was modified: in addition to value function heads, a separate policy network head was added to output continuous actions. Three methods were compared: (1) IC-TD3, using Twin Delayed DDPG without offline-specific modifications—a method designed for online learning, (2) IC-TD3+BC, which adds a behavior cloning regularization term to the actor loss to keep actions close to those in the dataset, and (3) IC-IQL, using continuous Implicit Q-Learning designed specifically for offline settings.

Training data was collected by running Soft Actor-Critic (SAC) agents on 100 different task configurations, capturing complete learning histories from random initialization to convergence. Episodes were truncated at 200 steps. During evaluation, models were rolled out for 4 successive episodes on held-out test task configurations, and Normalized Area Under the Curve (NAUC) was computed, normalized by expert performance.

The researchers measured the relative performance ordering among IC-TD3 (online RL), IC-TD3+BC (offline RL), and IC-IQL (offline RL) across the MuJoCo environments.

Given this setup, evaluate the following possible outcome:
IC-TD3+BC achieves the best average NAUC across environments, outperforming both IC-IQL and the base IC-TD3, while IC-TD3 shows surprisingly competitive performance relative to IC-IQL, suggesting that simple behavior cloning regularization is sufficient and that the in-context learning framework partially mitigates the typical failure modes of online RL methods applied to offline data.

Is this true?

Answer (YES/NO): NO